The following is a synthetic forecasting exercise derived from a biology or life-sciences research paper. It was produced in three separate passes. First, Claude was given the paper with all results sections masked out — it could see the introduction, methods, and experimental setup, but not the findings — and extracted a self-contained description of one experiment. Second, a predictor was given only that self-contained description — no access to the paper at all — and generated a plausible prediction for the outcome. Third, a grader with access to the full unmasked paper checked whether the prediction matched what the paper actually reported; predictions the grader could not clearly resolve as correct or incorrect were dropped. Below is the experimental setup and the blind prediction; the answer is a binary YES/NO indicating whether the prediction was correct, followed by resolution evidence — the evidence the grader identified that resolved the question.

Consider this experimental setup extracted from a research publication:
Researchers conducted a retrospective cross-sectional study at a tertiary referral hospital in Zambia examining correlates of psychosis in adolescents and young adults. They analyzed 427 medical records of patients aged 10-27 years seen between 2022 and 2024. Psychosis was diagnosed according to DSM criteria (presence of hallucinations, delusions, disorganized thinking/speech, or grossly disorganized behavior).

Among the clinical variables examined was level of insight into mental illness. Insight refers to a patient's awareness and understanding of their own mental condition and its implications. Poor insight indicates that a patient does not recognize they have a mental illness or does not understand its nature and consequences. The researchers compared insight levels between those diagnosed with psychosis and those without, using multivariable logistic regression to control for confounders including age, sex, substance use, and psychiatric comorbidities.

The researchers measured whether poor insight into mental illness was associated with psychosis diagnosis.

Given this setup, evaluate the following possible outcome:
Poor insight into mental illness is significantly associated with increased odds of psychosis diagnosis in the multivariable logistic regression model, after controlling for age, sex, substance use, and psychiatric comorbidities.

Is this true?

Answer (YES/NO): NO